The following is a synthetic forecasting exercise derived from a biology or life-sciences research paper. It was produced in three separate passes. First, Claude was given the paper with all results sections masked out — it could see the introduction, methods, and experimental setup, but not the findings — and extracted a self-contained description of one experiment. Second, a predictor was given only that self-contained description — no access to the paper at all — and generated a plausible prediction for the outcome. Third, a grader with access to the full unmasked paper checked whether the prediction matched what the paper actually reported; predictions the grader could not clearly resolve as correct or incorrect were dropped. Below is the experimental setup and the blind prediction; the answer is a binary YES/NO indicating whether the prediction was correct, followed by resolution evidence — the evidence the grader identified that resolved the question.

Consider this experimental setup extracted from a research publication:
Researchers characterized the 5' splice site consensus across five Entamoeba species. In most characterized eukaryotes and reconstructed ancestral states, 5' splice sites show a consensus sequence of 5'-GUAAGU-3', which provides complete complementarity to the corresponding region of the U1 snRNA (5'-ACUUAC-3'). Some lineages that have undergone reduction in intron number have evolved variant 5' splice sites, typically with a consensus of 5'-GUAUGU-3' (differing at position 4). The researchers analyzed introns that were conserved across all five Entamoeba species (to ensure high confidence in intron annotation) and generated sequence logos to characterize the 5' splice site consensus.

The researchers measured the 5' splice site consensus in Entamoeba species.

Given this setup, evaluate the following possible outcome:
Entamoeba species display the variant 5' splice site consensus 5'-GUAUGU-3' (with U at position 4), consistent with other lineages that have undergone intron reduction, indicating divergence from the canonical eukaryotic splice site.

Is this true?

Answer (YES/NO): NO